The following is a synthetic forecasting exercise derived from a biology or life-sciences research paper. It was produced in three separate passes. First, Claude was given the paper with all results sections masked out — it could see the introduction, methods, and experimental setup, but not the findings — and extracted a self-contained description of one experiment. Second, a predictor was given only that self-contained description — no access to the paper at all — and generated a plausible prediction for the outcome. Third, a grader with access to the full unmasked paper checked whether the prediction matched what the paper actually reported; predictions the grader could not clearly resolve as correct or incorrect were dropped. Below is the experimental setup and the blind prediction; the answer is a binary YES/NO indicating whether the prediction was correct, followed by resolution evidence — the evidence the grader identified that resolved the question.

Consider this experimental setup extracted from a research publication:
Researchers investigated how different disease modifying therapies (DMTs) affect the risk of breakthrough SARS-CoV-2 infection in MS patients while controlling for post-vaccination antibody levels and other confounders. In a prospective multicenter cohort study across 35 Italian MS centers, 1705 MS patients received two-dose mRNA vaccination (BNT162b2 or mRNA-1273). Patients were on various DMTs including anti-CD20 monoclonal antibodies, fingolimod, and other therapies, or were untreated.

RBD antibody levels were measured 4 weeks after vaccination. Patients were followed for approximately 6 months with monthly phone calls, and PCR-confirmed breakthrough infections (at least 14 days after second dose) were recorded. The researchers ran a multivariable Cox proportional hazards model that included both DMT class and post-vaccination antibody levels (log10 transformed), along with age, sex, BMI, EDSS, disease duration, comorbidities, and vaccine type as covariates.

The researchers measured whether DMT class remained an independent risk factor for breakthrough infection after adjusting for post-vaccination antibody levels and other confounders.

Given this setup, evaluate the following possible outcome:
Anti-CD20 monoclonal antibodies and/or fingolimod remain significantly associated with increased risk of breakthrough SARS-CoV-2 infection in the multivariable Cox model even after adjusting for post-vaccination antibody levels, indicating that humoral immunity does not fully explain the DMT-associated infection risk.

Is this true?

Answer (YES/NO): NO